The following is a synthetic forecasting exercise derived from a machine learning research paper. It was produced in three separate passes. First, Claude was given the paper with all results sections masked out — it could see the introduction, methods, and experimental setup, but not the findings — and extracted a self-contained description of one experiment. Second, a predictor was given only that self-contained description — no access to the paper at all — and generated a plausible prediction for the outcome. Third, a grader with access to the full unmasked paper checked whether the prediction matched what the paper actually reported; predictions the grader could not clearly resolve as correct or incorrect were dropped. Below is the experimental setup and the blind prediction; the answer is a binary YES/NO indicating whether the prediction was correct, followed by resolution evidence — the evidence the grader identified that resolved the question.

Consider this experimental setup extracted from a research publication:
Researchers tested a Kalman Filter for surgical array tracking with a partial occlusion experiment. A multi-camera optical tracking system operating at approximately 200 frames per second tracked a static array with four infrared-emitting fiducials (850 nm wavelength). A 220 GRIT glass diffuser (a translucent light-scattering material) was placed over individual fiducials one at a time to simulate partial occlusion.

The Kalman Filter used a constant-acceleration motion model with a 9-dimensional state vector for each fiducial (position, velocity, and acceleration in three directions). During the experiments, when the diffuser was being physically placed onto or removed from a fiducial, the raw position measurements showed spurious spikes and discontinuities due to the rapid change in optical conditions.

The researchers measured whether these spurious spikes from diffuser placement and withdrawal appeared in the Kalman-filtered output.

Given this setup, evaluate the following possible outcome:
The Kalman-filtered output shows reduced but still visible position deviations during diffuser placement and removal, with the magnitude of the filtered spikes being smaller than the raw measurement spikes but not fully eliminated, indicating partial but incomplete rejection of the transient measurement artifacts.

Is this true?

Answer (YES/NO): NO